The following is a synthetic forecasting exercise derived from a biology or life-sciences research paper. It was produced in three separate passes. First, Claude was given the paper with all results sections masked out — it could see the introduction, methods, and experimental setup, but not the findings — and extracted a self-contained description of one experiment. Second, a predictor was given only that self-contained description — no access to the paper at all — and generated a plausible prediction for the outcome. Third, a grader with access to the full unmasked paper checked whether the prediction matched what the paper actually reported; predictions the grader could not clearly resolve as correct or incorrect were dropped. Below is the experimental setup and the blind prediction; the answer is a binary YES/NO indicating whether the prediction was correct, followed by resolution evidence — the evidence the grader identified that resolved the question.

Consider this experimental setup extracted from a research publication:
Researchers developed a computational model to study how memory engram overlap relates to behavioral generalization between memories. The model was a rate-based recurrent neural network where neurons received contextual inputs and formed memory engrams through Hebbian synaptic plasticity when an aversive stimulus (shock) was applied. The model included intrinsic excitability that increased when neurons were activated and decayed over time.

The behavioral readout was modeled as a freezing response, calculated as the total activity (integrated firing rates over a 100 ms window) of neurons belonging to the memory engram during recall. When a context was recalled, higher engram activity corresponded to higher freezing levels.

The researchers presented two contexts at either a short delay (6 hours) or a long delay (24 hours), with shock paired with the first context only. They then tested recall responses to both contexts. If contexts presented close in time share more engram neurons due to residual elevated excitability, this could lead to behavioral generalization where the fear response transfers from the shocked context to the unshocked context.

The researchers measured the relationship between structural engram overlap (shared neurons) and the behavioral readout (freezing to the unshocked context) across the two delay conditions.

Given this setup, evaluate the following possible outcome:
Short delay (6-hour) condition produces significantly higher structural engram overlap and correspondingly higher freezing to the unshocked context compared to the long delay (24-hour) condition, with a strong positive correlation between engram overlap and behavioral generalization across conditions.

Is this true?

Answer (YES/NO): YES